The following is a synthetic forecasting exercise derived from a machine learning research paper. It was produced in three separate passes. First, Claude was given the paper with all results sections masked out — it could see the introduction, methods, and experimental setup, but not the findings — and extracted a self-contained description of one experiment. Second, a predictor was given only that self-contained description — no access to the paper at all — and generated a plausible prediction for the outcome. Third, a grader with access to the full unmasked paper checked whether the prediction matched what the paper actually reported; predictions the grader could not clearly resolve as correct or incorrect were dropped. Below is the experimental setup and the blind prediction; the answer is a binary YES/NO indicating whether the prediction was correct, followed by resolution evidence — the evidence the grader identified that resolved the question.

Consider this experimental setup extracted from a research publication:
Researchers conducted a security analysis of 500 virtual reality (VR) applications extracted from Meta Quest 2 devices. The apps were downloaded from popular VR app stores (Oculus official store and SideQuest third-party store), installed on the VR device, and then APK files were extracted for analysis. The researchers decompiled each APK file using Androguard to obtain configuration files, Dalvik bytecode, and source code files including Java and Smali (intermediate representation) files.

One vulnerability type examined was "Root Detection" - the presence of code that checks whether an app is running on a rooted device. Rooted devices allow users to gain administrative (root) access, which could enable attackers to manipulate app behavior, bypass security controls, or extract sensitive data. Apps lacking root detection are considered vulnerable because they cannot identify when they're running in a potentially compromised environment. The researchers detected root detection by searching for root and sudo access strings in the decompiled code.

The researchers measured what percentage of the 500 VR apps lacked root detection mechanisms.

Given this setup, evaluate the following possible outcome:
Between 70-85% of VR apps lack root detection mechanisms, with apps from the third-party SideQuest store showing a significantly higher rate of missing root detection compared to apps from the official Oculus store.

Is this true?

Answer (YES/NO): NO